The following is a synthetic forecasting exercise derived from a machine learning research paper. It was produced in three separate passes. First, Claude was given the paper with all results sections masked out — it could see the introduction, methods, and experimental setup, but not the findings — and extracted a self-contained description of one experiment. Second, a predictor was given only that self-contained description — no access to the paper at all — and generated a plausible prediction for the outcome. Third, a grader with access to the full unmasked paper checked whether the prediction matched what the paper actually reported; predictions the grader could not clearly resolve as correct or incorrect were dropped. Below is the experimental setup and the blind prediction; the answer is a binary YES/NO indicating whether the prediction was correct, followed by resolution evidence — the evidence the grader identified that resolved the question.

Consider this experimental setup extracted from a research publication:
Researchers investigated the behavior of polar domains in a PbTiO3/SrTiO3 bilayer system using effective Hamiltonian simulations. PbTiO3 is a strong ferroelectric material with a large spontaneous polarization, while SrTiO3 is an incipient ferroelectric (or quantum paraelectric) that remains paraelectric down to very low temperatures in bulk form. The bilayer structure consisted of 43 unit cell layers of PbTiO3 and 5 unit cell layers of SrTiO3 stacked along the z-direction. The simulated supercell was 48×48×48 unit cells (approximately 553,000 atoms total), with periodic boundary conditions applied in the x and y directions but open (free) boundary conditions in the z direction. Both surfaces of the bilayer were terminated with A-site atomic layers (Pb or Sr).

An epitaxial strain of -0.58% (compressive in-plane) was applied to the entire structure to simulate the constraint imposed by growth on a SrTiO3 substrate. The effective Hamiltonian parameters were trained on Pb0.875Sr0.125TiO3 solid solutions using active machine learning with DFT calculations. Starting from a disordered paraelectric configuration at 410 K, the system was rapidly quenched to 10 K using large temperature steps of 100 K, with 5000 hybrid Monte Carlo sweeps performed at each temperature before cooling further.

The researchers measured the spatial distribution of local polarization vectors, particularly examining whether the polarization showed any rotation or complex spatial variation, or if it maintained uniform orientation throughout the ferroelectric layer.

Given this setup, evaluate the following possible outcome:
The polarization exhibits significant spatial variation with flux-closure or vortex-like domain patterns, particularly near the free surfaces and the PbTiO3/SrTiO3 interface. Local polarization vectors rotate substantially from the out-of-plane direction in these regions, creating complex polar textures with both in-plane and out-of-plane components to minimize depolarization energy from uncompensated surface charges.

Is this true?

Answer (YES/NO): NO